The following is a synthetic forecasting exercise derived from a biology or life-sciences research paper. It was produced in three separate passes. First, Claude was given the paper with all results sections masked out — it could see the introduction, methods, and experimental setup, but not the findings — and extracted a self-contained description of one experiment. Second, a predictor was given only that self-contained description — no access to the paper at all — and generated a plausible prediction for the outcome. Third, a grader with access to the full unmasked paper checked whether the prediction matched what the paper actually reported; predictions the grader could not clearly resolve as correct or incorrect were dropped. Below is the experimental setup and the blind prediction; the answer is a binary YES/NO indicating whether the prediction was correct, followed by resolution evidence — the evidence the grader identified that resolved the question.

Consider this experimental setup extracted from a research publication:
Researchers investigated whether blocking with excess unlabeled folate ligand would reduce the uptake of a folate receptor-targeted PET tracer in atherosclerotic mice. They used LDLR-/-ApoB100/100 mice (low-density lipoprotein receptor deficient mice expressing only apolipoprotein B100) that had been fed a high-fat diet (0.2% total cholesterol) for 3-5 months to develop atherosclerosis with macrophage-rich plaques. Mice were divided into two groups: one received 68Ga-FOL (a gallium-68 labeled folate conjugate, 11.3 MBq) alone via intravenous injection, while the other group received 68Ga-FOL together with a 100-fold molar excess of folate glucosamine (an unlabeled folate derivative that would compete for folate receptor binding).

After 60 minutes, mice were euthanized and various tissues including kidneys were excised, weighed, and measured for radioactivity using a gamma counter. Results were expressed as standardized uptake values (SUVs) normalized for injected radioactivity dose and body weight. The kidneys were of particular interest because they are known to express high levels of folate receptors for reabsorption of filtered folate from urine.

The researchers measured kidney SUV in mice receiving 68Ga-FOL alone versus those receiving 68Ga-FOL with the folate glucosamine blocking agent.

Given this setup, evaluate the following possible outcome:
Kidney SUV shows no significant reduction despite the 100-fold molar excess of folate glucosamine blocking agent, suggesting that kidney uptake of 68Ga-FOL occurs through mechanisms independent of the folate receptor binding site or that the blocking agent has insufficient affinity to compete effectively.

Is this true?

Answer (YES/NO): NO